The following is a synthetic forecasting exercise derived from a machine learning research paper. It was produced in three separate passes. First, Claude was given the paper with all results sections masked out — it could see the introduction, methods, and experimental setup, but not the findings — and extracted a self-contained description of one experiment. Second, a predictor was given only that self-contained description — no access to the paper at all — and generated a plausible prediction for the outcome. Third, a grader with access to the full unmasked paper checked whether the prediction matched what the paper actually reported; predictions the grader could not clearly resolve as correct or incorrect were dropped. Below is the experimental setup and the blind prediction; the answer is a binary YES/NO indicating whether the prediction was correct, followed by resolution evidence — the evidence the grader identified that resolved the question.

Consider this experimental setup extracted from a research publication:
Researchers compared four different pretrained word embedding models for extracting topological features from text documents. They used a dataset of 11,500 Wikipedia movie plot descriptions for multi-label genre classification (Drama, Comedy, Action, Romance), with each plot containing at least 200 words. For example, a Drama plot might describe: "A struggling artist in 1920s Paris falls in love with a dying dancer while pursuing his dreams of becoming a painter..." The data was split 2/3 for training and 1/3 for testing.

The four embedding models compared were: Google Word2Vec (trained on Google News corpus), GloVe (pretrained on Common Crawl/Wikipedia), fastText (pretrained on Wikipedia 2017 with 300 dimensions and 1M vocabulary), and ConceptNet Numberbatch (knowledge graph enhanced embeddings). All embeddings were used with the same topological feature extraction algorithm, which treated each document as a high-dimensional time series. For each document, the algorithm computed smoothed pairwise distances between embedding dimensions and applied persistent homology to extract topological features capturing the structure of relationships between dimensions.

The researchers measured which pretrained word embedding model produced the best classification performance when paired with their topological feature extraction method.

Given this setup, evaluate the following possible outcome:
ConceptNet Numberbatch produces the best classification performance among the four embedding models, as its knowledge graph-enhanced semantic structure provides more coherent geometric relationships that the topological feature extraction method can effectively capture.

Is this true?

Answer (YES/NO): NO